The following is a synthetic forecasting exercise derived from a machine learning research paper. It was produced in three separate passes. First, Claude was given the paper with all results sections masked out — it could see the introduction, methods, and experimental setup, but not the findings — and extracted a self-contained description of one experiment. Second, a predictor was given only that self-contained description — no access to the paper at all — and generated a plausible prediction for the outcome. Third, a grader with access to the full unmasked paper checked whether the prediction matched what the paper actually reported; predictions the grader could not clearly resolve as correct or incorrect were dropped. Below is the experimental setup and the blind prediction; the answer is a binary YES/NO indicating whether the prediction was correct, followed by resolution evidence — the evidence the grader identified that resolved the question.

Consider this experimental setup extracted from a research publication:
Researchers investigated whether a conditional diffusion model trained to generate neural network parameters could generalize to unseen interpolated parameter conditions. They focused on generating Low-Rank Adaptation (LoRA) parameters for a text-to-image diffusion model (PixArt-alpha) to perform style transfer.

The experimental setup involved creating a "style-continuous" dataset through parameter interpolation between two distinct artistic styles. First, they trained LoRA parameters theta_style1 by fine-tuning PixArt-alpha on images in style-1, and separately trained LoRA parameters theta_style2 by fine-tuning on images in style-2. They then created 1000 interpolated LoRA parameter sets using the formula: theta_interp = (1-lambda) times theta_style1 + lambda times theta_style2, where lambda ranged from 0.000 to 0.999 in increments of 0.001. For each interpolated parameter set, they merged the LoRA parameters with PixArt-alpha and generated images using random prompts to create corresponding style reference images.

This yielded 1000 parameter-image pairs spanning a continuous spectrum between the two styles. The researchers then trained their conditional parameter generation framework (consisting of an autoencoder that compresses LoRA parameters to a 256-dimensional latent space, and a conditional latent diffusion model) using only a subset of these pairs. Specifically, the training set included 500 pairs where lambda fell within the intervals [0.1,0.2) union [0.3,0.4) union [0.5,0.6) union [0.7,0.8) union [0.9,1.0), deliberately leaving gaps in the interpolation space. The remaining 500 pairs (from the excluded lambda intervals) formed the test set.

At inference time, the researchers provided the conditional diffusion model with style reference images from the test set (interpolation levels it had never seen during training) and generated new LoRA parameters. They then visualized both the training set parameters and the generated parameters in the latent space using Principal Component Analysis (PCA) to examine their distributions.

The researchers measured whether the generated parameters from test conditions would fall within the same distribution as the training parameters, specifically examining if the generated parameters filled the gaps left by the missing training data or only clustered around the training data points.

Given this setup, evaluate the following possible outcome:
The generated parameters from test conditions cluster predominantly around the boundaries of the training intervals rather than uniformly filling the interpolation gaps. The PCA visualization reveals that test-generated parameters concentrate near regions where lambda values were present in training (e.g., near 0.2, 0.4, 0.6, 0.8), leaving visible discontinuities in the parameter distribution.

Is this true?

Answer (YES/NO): NO